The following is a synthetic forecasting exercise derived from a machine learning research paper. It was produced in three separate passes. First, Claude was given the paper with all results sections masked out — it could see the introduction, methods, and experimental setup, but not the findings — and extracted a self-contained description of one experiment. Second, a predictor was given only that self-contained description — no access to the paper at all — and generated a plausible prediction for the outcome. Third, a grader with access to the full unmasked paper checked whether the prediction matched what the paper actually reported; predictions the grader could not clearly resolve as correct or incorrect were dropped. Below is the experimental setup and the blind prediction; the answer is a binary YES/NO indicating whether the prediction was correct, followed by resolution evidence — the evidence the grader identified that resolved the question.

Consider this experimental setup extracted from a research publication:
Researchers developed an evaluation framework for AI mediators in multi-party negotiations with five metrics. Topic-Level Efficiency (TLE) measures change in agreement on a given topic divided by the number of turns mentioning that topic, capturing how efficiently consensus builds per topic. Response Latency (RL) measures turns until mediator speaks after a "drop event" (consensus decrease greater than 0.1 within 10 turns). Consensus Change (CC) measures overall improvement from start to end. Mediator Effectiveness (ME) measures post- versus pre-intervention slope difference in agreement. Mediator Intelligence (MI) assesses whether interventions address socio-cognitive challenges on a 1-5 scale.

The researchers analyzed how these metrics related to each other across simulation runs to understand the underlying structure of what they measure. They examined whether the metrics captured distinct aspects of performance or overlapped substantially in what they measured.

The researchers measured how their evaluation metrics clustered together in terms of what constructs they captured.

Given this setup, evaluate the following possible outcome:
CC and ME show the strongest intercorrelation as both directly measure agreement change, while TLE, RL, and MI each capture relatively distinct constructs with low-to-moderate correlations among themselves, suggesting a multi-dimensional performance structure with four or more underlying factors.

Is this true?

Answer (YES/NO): NO